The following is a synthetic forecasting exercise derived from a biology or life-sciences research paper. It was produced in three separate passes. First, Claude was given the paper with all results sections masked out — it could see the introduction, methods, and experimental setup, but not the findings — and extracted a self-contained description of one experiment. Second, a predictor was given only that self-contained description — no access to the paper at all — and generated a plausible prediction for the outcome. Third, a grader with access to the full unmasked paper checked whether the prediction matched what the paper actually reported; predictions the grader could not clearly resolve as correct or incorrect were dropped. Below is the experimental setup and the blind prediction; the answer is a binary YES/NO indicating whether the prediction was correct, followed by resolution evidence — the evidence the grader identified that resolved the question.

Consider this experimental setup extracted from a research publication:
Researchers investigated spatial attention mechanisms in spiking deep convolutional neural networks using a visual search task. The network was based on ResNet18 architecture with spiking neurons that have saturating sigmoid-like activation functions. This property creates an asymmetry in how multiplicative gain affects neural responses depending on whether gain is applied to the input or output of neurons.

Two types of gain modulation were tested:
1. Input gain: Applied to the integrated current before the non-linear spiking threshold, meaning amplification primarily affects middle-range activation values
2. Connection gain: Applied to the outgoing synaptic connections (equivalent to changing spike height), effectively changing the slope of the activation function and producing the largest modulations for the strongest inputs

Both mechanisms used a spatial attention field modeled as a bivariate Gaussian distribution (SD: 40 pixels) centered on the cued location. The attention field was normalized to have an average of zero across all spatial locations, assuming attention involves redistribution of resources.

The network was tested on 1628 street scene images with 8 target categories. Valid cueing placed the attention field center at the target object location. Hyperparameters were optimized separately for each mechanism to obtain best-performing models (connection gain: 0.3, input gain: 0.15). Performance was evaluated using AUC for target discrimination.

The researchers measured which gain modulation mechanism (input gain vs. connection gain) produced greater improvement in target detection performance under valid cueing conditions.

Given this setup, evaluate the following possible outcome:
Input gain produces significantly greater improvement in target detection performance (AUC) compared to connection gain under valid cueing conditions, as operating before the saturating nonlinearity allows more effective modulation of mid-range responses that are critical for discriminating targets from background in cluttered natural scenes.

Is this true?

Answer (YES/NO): NO